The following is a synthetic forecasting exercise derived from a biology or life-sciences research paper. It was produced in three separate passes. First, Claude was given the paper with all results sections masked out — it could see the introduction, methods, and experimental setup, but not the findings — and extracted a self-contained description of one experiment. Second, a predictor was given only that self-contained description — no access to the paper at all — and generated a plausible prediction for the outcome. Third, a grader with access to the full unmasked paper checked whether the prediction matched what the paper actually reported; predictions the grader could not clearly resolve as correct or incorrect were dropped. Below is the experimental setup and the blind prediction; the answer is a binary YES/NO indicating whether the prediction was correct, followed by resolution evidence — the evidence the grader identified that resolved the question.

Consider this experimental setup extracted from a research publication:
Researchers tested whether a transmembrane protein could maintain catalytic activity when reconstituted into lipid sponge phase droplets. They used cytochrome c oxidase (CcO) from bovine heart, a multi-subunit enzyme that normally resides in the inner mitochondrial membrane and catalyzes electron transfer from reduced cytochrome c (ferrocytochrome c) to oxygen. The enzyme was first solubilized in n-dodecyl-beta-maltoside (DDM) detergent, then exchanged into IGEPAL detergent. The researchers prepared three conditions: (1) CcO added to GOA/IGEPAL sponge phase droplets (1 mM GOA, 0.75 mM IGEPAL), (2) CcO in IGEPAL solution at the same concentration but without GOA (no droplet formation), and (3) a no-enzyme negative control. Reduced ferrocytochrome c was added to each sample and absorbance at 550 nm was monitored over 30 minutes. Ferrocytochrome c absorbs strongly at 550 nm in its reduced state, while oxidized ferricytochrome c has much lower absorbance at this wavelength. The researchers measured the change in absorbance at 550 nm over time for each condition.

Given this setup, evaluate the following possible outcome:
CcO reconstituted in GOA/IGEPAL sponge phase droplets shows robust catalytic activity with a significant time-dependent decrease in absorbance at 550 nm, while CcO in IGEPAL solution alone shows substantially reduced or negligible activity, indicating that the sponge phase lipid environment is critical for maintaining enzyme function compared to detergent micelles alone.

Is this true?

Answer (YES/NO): NO